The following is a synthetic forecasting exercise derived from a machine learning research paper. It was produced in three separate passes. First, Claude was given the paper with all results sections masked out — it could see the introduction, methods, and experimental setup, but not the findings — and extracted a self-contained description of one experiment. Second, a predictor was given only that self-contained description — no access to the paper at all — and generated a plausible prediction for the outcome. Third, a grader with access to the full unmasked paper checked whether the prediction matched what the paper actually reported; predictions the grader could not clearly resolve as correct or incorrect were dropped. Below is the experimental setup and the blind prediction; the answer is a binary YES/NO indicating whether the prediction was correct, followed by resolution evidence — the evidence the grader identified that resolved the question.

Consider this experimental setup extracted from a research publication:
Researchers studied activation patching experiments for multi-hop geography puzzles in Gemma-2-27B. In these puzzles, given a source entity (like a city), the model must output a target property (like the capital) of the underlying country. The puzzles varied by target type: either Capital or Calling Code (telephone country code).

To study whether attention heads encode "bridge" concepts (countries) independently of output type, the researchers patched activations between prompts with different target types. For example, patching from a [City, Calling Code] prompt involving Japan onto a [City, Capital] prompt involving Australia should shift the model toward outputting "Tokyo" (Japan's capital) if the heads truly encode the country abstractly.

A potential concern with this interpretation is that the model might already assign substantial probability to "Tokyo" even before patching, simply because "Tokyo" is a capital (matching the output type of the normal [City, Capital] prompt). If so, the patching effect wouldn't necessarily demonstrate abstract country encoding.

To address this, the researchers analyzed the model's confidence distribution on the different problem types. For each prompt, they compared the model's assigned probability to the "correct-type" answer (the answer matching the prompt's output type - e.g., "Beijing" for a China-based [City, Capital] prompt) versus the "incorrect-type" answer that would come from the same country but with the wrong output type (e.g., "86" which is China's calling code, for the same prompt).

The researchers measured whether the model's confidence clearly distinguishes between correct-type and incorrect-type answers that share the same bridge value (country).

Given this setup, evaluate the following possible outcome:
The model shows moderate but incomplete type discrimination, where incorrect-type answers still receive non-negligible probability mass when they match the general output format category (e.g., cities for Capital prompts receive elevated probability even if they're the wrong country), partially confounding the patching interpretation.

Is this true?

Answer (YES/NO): NO